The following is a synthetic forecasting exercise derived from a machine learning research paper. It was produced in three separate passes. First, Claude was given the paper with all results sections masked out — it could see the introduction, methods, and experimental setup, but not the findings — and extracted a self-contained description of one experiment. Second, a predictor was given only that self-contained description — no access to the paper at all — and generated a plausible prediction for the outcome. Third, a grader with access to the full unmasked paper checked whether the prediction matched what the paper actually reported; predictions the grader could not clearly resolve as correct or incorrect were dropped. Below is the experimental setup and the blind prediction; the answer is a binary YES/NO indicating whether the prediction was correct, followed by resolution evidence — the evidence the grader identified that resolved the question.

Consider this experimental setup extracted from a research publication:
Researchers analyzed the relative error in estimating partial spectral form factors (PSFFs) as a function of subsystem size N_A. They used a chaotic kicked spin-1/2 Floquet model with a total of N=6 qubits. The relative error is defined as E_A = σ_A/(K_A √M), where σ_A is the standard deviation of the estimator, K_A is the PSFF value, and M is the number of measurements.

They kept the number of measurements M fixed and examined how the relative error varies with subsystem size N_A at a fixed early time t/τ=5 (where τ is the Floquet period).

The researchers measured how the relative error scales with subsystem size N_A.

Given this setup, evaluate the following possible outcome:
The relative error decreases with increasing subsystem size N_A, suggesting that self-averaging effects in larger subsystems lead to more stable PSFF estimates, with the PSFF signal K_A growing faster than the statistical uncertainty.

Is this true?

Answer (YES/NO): NO